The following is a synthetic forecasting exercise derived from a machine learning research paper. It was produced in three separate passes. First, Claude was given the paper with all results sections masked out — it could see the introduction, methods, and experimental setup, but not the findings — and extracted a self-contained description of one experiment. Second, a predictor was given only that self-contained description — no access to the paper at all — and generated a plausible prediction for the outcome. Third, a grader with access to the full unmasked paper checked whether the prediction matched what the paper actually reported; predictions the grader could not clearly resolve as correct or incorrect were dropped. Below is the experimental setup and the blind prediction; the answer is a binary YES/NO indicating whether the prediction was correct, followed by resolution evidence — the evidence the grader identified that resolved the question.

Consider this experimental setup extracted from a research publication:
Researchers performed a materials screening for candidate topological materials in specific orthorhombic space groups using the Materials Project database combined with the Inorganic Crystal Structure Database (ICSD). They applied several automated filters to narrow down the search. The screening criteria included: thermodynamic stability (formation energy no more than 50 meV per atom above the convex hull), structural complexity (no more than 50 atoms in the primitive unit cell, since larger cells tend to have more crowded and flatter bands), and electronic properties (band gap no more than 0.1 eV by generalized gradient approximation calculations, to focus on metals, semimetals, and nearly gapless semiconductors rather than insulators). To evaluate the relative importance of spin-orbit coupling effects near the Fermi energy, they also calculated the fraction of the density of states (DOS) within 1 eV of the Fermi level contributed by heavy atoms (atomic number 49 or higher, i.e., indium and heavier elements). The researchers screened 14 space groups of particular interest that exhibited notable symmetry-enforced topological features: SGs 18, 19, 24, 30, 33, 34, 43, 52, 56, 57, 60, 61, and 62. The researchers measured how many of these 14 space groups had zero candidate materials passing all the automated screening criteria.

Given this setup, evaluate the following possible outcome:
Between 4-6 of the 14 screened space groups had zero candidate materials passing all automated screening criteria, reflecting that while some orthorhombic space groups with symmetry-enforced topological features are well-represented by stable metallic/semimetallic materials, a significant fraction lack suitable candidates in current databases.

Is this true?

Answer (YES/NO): YES